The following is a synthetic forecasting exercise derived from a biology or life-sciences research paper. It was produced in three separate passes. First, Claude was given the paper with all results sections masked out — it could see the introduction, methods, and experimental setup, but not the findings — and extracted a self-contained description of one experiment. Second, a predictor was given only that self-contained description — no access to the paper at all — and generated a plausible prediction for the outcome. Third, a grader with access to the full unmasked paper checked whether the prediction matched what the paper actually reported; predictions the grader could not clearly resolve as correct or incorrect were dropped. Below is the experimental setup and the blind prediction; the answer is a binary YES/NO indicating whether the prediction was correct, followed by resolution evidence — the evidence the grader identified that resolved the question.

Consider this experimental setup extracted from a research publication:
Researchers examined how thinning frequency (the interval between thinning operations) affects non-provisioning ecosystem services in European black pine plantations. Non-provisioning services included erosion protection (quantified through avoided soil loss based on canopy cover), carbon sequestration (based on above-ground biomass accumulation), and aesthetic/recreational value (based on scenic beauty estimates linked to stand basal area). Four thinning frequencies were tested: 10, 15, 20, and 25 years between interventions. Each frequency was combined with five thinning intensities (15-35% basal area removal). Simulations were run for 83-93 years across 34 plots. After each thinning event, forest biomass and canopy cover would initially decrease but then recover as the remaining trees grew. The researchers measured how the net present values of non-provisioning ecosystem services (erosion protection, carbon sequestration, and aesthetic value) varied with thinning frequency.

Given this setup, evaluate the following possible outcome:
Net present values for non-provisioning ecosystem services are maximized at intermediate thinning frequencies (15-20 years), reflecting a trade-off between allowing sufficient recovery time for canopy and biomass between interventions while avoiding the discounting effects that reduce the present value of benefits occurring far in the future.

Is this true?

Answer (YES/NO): NO